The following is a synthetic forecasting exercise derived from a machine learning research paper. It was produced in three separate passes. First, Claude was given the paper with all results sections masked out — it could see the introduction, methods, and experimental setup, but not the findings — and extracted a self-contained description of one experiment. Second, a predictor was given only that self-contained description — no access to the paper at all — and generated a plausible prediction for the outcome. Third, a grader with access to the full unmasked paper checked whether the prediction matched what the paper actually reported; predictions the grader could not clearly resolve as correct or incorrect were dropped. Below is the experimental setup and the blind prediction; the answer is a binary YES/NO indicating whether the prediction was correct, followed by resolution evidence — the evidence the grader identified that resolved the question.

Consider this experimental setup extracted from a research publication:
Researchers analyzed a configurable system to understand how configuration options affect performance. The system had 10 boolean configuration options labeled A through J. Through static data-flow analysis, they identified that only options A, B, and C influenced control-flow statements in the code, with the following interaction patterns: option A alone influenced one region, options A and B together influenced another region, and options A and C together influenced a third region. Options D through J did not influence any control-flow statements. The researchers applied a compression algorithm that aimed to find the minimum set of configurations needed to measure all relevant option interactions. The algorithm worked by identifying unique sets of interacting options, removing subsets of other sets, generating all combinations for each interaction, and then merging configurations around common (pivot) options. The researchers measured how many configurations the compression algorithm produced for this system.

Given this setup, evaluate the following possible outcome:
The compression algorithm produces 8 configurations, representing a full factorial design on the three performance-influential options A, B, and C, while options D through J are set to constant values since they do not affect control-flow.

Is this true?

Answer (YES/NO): NO